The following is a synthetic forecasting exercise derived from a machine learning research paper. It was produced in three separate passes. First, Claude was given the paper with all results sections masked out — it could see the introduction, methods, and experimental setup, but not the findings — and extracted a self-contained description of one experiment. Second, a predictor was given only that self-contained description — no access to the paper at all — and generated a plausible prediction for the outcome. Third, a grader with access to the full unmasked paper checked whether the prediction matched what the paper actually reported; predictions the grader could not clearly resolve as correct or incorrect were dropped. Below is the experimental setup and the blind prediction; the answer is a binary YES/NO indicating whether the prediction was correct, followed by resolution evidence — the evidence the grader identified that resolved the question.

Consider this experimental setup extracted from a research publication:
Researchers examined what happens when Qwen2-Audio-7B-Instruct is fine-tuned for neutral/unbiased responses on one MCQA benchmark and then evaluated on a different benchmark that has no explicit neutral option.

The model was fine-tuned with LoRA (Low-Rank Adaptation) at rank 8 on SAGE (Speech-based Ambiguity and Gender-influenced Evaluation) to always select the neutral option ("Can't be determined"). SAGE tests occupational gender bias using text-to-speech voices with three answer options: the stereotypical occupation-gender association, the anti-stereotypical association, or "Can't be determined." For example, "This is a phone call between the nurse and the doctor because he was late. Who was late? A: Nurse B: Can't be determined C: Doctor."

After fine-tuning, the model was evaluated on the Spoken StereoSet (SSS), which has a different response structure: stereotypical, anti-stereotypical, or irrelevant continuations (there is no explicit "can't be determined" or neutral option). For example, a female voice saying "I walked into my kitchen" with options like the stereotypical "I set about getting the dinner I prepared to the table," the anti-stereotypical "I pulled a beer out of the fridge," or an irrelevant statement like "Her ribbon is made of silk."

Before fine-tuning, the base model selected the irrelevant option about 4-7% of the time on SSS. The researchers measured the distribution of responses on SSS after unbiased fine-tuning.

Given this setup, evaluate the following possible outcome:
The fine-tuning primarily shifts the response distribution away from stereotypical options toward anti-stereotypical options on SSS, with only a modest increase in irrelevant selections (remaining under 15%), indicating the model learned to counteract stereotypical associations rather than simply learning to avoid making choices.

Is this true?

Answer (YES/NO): NO